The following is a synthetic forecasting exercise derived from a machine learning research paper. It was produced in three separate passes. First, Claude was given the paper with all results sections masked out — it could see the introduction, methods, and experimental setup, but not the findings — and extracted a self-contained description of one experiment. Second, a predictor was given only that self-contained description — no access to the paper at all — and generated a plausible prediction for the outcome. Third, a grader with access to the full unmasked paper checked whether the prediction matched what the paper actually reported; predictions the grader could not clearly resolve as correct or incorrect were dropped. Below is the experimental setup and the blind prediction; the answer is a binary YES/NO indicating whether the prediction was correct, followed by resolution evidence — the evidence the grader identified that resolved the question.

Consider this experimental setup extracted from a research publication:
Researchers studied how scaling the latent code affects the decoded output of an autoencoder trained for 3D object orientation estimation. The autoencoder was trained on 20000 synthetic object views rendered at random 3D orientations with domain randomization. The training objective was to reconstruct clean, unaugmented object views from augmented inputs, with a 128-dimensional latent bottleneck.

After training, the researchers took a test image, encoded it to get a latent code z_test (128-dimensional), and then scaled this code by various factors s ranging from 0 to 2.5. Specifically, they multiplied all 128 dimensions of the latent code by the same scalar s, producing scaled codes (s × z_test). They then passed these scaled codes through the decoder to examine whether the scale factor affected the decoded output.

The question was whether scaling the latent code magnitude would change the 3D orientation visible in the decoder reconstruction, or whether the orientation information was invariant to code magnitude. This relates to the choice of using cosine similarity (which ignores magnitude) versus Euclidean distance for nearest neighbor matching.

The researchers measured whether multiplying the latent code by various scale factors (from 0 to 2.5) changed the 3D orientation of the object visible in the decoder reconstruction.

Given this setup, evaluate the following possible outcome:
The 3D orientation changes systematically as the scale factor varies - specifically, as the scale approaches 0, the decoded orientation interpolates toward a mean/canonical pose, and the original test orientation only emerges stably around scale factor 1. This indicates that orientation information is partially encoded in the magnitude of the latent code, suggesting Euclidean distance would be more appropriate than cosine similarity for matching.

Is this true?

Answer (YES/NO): NO